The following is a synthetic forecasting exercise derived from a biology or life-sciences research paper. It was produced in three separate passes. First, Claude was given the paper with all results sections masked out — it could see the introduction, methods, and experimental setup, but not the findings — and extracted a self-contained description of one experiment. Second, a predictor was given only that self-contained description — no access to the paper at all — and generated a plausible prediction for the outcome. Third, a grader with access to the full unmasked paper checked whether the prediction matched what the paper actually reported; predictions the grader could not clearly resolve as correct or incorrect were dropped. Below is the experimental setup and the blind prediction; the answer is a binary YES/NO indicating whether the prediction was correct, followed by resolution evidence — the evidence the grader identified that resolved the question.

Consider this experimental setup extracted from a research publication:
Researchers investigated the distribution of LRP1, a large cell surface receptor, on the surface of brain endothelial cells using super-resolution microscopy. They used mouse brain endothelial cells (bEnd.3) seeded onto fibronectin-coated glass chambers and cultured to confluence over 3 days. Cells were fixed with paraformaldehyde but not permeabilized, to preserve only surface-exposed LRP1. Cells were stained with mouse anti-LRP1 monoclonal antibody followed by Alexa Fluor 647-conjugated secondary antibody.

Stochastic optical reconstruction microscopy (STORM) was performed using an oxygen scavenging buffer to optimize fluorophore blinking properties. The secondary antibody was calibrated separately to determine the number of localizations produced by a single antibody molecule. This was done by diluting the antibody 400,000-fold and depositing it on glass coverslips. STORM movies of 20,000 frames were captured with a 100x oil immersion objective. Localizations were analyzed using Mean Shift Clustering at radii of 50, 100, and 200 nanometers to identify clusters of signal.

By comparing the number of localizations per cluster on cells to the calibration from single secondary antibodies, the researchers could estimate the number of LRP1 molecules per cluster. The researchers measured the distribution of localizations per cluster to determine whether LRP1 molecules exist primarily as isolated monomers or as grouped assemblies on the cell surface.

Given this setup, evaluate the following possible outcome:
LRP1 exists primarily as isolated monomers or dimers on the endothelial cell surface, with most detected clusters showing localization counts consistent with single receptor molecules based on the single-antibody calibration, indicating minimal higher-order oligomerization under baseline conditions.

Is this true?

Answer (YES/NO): NO